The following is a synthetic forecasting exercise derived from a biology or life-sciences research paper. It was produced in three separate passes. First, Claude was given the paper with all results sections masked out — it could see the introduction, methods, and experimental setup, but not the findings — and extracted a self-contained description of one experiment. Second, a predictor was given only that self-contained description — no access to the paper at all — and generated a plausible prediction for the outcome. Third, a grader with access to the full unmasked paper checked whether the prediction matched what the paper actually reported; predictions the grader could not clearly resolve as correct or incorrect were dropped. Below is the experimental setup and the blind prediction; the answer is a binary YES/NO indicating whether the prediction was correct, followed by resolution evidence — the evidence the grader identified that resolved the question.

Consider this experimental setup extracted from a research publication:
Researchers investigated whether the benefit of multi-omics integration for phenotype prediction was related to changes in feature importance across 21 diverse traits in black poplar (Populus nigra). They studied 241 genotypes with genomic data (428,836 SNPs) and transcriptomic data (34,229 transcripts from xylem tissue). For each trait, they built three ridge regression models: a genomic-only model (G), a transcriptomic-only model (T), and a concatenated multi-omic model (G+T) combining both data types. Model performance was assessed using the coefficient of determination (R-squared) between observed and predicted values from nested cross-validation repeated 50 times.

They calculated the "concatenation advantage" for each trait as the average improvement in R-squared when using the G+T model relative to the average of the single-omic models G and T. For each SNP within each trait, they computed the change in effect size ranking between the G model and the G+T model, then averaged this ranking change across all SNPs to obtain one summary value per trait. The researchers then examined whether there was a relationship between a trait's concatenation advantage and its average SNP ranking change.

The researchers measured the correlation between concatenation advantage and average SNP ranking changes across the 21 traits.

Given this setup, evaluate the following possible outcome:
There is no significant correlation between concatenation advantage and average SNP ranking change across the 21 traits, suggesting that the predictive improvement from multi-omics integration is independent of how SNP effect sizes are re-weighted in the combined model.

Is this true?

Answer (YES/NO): NO